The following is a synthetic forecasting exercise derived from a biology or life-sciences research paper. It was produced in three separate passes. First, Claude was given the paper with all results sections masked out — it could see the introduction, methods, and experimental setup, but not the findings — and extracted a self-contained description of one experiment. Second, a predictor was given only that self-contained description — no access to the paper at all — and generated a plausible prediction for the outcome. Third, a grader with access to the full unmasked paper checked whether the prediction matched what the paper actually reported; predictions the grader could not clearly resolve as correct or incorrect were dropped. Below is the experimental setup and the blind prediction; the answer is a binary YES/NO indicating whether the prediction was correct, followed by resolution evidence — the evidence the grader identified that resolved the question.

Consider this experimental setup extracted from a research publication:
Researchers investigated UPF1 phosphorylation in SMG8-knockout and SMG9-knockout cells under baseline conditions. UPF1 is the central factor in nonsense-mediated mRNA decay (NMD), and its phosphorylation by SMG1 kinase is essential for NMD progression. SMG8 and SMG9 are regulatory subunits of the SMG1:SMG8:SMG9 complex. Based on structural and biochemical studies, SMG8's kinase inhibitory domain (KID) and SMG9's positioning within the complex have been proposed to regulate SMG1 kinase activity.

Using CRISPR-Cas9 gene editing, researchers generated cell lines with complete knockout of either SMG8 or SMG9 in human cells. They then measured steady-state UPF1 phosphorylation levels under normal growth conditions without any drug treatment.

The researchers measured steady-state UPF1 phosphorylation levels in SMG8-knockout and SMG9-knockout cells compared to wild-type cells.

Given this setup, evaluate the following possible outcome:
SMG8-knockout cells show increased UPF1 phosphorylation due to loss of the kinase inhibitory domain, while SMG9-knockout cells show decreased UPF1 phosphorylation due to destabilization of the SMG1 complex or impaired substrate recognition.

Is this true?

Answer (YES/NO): NO